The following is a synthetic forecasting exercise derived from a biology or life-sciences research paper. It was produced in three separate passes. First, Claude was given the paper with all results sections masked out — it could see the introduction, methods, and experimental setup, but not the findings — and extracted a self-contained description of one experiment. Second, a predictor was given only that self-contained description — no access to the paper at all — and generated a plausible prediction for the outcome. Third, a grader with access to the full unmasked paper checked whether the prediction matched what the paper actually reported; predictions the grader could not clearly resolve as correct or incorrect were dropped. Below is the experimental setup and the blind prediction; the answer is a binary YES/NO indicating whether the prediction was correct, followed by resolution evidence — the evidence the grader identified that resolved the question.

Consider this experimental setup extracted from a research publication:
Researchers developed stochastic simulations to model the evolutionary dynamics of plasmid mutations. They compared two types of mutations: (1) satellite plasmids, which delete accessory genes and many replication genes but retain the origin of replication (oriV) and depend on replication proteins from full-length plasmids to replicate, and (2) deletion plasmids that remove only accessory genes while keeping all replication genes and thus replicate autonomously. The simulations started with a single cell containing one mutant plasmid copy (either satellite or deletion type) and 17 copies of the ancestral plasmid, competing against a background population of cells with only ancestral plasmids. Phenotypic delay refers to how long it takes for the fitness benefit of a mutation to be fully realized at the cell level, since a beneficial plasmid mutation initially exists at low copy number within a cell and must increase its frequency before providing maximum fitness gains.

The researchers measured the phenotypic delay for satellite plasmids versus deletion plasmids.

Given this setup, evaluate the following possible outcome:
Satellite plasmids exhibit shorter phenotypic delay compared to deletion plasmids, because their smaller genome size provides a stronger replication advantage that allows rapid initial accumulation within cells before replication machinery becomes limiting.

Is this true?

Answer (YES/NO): NO